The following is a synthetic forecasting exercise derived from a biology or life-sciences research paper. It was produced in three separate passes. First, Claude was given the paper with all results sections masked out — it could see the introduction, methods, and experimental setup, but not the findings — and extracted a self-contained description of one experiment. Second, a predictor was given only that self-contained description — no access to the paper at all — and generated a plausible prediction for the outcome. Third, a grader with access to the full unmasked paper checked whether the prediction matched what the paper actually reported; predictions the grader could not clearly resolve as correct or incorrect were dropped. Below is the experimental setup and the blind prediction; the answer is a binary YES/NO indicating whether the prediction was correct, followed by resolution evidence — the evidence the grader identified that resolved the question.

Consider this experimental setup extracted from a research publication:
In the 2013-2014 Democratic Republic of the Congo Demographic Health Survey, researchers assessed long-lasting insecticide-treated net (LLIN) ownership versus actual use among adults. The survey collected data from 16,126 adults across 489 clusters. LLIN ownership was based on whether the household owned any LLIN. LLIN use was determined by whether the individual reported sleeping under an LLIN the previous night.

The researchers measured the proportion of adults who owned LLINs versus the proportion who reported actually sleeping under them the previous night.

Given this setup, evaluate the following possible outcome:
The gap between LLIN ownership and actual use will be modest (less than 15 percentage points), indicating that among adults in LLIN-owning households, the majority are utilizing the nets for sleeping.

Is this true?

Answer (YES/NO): NO